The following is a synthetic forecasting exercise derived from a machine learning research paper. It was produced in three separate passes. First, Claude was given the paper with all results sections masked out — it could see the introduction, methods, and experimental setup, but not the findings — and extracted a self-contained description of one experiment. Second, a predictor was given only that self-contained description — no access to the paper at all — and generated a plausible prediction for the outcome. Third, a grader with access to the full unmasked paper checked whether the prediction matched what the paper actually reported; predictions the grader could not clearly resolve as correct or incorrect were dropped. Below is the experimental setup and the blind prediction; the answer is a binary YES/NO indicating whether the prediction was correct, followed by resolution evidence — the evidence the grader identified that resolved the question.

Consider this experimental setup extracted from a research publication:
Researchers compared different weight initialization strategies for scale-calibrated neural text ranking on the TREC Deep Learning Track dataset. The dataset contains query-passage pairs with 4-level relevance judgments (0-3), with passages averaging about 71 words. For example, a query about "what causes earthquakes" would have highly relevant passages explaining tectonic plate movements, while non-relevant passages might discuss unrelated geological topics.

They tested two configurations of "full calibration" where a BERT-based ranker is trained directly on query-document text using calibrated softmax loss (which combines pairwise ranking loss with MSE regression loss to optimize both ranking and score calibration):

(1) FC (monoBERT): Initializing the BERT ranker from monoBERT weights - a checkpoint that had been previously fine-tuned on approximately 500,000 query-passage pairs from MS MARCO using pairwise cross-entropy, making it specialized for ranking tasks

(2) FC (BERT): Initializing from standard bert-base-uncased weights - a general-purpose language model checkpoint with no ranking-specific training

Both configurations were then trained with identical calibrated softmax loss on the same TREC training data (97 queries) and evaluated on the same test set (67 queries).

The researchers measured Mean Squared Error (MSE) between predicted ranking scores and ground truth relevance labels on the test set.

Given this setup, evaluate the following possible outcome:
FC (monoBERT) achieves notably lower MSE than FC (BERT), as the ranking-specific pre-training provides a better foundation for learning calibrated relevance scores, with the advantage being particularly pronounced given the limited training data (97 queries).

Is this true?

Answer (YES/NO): YES